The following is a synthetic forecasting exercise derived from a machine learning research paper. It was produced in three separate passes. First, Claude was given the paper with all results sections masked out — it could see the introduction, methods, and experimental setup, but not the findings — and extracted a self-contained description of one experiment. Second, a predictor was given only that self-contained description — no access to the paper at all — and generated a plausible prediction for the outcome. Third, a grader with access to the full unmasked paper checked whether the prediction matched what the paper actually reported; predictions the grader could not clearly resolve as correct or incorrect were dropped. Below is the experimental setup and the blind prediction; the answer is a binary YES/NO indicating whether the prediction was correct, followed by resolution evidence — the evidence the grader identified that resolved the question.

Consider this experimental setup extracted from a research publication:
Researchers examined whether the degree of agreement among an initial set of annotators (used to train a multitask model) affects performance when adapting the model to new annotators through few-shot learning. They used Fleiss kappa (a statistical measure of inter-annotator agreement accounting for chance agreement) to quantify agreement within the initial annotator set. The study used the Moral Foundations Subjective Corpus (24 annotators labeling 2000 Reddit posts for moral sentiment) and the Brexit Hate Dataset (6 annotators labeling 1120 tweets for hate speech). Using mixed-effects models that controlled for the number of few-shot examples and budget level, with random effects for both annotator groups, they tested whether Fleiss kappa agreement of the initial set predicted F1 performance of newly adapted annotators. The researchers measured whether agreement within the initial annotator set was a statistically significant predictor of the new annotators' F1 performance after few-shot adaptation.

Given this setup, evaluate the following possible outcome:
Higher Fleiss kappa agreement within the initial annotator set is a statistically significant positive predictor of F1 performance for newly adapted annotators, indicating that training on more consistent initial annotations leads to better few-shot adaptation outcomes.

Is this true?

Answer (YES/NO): NO